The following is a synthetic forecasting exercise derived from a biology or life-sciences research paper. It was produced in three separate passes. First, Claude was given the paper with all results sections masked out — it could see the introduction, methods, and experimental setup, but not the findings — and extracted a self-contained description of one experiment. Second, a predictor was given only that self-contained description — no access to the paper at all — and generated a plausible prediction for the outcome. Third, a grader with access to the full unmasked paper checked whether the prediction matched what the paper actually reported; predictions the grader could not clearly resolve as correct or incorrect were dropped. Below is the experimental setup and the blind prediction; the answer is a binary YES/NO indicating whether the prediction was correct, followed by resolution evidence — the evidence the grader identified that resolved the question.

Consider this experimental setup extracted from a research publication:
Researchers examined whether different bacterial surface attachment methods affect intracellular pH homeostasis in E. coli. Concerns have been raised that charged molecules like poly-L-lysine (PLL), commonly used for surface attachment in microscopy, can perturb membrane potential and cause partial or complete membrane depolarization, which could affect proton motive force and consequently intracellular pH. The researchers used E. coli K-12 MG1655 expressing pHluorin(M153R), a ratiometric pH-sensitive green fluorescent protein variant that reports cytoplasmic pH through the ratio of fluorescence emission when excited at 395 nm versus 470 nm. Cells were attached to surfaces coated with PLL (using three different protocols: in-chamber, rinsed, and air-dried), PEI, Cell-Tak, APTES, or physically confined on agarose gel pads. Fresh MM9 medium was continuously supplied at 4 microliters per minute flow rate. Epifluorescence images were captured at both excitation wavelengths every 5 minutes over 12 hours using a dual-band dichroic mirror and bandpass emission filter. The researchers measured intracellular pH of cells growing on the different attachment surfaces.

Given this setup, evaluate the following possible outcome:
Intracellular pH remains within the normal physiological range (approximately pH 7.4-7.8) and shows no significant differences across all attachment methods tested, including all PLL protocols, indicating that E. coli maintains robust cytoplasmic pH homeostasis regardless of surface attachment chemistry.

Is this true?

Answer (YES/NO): NO